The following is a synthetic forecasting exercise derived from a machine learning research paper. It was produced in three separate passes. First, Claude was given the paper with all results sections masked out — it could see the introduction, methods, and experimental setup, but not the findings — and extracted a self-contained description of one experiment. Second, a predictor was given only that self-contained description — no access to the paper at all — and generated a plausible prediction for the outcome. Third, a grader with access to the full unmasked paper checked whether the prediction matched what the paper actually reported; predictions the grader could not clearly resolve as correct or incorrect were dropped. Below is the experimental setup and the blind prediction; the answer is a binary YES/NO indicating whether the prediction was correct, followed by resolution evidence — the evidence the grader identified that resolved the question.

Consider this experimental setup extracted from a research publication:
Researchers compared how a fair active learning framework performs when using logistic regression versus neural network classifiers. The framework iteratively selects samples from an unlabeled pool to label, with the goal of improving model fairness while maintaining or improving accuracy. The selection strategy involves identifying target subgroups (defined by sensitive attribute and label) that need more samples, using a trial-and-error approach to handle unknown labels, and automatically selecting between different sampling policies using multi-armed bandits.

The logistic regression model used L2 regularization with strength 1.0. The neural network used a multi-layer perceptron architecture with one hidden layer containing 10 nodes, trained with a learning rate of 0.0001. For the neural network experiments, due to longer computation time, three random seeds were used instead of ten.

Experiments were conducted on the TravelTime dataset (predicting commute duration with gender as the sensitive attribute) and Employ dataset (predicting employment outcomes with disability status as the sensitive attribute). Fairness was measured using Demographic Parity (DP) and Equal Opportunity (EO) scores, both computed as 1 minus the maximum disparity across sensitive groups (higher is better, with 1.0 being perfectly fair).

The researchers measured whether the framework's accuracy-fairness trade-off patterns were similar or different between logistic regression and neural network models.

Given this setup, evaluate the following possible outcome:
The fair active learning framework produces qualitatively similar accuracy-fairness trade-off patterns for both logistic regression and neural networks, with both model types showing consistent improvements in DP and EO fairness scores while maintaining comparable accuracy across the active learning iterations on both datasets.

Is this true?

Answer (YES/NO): YES